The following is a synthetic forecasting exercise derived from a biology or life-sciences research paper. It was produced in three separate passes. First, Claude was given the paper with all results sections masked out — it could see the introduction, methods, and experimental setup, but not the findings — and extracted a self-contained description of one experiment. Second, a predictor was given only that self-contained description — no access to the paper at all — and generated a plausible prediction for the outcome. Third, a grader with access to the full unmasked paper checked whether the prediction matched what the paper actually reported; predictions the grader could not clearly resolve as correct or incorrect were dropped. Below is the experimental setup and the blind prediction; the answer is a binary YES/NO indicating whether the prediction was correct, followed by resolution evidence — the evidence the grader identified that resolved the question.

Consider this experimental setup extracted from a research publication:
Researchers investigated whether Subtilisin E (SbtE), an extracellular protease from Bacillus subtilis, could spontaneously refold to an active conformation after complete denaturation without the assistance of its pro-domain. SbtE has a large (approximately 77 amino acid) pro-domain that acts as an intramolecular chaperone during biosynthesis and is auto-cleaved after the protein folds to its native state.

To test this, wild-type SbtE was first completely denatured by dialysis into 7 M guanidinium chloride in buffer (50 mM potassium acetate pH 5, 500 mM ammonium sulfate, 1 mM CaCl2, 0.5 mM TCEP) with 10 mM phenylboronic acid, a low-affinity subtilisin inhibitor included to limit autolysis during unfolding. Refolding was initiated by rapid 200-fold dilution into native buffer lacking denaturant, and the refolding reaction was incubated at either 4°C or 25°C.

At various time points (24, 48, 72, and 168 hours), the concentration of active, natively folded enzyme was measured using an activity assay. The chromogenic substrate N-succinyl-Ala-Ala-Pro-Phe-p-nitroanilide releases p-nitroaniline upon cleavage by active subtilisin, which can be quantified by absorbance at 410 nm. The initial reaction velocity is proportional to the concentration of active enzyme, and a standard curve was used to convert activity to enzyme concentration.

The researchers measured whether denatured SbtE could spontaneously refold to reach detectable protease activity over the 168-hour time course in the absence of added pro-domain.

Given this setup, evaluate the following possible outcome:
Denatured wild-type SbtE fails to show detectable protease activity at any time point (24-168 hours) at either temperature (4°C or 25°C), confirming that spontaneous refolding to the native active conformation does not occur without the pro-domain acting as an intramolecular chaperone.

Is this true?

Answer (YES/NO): YES